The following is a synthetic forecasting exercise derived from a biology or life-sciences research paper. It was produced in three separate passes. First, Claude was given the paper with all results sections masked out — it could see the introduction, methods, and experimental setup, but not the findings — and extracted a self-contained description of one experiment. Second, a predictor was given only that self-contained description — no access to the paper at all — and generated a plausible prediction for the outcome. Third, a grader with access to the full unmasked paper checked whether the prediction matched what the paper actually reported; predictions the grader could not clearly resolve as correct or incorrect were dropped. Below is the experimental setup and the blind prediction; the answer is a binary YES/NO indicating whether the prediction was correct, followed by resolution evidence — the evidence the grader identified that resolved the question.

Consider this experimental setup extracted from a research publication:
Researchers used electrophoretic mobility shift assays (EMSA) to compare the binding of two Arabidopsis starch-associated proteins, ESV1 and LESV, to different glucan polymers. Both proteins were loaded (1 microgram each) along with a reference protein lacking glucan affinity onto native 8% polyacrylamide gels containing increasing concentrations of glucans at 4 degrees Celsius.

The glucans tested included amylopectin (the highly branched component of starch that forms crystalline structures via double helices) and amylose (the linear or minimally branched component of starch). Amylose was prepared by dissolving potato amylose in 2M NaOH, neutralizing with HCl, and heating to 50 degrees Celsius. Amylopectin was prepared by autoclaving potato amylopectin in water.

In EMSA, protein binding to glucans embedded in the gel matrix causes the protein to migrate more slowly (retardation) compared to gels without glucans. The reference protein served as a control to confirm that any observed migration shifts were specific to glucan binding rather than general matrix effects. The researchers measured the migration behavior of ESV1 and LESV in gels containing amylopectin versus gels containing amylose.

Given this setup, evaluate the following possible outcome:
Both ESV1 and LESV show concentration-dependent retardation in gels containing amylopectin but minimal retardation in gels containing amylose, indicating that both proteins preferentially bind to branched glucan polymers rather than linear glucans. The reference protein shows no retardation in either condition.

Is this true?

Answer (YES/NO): YES